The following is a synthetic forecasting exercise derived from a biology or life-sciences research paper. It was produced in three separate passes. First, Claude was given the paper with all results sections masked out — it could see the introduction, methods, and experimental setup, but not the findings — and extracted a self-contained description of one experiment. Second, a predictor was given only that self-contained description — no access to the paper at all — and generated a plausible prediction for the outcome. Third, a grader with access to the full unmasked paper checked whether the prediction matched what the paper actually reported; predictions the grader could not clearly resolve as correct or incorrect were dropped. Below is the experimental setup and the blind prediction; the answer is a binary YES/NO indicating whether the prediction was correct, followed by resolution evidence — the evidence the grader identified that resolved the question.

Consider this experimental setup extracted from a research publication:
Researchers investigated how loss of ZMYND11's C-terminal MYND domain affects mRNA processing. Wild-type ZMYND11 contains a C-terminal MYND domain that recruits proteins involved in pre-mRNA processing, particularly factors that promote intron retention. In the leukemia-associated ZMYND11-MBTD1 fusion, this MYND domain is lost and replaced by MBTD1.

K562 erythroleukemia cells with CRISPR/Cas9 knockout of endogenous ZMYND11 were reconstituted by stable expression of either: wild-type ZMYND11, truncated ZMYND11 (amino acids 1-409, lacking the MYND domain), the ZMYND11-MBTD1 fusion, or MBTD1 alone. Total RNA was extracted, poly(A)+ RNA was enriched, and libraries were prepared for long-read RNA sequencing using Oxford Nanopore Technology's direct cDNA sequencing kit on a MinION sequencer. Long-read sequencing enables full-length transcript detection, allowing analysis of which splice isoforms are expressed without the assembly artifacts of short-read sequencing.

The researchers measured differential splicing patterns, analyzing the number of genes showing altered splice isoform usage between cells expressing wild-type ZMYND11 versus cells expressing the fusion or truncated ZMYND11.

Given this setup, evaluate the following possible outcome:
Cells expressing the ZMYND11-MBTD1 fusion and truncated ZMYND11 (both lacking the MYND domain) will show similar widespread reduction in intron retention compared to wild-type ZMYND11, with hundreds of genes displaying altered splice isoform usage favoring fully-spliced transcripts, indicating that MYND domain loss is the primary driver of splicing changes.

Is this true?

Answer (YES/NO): NO